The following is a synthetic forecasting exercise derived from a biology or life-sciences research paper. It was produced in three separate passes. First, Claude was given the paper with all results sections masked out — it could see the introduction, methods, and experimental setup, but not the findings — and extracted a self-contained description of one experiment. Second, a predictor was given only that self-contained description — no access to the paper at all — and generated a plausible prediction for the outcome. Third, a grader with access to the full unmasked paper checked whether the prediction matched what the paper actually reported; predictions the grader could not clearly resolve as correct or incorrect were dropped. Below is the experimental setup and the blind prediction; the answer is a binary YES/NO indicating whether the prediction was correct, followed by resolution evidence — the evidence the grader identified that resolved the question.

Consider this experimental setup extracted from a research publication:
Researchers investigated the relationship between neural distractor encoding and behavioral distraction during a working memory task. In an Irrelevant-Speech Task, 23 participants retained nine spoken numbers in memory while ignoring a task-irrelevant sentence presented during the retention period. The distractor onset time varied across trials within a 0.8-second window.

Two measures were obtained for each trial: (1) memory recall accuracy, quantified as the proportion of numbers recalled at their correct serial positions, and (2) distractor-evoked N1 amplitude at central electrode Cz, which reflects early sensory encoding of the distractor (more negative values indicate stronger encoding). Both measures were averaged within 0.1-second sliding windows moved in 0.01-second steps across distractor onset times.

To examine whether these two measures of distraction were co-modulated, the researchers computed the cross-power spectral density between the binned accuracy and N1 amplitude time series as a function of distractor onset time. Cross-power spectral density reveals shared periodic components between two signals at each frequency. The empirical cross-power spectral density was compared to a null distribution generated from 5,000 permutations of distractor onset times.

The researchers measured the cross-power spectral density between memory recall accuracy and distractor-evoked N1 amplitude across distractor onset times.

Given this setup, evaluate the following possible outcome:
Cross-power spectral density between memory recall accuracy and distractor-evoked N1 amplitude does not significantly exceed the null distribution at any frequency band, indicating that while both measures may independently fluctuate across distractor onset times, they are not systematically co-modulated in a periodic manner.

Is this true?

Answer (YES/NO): NO